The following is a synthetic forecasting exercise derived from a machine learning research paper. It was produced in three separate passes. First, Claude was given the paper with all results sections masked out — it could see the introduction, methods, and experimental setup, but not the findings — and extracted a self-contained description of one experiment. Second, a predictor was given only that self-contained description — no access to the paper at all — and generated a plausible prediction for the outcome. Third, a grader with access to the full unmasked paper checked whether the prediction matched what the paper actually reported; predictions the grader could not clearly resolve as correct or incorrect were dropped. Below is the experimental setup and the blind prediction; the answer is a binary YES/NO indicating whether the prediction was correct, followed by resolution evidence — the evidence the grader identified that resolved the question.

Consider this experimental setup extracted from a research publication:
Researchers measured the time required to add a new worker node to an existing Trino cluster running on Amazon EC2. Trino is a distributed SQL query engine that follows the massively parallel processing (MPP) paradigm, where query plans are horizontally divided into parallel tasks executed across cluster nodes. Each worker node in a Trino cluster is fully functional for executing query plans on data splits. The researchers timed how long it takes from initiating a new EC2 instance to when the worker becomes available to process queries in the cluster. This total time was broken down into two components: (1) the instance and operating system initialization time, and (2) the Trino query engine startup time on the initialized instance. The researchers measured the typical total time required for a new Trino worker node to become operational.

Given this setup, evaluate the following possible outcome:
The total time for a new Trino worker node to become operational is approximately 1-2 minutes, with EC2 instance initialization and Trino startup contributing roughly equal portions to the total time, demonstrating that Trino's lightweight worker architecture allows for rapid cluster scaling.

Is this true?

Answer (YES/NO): NO